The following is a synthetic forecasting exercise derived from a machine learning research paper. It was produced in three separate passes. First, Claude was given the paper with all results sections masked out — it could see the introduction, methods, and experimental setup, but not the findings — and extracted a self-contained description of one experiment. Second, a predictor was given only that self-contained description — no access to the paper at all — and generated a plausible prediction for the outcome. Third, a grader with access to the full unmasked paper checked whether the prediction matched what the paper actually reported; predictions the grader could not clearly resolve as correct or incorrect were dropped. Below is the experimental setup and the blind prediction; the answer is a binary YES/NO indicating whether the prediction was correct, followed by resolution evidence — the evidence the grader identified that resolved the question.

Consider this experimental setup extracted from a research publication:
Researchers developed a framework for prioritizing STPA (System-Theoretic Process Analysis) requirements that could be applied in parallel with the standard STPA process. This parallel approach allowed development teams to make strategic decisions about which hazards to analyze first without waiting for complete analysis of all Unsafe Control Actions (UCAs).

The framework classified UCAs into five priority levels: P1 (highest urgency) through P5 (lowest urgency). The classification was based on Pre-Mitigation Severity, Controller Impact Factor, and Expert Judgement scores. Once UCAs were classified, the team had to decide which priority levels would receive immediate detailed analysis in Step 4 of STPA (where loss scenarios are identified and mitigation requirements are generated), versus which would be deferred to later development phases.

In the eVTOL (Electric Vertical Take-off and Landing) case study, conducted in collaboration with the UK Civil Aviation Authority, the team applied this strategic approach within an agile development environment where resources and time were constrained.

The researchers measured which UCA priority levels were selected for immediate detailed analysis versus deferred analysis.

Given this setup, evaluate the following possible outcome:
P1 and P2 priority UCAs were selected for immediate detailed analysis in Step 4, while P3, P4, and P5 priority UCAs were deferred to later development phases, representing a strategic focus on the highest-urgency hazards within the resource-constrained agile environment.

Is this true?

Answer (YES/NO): YES